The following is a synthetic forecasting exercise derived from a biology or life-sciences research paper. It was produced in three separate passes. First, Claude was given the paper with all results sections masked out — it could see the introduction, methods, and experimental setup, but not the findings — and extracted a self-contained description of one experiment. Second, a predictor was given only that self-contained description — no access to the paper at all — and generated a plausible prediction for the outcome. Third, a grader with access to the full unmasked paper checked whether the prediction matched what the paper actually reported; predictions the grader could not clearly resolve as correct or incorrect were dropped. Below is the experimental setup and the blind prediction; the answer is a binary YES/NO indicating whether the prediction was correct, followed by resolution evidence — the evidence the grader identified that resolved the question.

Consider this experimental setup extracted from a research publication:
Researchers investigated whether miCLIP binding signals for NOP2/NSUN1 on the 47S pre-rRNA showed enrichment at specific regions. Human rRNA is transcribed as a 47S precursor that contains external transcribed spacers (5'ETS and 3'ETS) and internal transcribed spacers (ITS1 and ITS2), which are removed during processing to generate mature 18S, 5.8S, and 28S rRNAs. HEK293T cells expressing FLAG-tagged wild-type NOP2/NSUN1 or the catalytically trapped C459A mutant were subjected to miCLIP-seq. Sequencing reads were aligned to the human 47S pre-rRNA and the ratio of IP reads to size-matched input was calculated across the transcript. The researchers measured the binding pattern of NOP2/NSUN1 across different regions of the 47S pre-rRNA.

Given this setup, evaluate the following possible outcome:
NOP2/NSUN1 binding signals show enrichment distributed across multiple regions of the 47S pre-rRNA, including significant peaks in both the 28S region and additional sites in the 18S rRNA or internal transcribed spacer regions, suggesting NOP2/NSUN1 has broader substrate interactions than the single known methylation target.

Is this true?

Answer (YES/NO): NO